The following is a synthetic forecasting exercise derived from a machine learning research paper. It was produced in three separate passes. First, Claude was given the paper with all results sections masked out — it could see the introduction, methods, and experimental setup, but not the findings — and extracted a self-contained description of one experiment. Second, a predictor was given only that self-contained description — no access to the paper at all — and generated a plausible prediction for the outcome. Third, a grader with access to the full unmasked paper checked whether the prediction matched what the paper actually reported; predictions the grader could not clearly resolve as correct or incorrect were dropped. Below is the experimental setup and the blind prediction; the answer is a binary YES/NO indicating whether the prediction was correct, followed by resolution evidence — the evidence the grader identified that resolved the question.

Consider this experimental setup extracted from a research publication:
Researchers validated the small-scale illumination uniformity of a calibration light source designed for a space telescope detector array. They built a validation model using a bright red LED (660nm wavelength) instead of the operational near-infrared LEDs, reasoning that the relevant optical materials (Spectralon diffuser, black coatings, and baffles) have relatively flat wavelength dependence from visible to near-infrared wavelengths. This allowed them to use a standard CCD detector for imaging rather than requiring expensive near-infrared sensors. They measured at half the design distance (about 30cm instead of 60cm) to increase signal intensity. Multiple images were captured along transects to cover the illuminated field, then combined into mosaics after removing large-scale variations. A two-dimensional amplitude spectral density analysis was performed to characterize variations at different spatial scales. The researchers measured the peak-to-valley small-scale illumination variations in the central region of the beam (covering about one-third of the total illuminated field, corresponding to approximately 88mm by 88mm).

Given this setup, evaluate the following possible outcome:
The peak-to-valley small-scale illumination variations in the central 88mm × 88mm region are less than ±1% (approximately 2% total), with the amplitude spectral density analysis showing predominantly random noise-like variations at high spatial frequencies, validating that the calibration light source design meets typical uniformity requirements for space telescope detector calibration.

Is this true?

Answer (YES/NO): YES